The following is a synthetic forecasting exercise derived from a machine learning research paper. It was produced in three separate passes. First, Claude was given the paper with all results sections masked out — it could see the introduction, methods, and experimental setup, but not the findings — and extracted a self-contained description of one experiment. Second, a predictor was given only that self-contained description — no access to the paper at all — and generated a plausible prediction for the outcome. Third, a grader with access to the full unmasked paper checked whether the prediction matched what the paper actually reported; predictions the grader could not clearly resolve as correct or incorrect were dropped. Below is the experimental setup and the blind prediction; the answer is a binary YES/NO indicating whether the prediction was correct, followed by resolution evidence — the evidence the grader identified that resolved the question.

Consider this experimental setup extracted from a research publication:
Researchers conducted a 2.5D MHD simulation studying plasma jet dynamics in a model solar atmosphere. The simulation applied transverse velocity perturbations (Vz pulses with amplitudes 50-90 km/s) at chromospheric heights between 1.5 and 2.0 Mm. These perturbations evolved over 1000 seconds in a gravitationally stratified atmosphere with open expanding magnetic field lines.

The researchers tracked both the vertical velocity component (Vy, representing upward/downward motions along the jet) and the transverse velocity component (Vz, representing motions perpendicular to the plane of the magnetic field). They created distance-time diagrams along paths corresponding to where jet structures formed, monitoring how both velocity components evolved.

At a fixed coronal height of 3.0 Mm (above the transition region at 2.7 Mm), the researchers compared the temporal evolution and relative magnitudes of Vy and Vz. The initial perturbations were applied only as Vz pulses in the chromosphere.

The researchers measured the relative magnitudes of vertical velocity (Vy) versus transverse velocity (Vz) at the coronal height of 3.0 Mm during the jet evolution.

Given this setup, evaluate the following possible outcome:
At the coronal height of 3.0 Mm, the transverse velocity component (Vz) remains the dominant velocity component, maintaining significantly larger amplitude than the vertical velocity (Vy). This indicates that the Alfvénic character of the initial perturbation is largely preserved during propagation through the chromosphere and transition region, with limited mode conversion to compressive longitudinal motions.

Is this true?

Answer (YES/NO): NO